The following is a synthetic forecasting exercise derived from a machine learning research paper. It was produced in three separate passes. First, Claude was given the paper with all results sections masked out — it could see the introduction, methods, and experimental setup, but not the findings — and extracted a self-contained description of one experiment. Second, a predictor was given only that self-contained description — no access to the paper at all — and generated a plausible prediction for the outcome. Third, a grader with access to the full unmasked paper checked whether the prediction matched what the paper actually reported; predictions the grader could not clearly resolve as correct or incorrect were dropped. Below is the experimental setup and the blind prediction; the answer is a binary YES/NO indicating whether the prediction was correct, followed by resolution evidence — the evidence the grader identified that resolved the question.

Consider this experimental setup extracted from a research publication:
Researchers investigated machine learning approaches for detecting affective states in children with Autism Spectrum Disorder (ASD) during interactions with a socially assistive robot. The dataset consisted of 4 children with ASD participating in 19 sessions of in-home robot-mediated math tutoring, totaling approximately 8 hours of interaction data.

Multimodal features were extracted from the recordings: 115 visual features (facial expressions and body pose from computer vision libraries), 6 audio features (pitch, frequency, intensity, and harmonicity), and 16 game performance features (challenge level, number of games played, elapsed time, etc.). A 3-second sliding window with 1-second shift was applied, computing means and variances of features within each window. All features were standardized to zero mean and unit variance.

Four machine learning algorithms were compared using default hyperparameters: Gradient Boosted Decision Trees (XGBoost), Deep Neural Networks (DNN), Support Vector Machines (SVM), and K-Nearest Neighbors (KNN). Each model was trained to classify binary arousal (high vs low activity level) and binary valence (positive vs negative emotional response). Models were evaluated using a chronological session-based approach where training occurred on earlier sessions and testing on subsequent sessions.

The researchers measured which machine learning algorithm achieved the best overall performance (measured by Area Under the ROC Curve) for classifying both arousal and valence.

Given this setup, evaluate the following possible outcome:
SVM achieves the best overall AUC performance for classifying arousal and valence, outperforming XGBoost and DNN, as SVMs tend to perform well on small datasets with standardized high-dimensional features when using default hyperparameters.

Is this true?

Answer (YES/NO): NO